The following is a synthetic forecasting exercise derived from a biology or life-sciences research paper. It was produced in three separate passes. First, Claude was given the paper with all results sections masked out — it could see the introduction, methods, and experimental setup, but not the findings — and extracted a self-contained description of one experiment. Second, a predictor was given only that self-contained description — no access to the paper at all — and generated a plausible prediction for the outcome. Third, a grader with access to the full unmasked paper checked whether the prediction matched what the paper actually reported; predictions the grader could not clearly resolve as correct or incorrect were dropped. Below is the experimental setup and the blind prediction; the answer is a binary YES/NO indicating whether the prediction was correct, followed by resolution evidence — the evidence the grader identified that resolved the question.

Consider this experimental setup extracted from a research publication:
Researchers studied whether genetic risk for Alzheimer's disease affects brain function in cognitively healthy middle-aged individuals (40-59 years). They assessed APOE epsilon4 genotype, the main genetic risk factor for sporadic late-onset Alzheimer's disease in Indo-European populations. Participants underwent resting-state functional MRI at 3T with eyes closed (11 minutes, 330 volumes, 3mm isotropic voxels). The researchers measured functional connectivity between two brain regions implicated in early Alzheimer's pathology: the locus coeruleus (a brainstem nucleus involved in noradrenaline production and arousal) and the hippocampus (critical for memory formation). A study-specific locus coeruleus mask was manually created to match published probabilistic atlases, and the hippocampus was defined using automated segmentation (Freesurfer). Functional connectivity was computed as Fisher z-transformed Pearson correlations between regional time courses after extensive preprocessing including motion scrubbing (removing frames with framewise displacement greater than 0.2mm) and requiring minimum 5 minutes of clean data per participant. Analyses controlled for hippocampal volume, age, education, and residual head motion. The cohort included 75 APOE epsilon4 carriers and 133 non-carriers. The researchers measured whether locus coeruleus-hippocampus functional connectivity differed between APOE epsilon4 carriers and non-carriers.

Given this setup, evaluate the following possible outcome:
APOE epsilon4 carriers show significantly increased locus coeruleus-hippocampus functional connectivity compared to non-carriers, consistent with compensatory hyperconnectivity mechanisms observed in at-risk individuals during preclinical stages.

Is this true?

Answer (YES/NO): NO